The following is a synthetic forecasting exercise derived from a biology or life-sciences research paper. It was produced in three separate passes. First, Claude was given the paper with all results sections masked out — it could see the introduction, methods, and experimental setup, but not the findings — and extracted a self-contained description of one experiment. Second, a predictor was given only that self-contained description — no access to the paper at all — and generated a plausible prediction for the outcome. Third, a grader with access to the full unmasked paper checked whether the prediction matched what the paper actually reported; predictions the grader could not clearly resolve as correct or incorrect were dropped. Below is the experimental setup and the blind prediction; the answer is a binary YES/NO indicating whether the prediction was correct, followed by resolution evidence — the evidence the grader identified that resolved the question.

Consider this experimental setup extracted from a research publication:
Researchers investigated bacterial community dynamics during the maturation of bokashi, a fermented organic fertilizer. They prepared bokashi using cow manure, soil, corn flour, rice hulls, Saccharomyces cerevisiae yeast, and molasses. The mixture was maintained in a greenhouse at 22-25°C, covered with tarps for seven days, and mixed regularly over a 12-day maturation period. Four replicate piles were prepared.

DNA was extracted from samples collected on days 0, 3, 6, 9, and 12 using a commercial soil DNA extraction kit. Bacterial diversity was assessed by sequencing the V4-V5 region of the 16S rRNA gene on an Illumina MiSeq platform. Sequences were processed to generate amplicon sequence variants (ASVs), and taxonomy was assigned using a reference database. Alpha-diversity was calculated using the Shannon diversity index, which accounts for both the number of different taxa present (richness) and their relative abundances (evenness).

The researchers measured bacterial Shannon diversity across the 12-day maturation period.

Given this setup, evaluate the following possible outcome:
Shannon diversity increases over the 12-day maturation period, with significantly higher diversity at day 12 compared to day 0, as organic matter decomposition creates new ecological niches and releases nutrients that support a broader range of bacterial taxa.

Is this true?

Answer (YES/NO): NO